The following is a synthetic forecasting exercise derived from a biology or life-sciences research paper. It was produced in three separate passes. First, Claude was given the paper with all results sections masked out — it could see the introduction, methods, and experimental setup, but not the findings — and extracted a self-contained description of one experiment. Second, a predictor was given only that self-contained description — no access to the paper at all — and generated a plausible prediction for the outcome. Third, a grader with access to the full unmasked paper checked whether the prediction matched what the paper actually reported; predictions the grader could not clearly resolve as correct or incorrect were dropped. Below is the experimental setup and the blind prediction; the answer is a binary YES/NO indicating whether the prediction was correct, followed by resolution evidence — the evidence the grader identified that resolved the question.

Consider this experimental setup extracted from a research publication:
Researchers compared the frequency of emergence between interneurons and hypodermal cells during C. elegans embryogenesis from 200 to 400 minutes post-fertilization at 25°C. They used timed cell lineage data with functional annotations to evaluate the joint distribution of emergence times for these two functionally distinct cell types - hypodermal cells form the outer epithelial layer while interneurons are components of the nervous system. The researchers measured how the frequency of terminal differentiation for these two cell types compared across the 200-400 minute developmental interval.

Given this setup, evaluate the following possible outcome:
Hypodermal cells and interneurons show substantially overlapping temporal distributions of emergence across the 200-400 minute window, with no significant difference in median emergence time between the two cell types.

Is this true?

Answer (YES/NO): NO